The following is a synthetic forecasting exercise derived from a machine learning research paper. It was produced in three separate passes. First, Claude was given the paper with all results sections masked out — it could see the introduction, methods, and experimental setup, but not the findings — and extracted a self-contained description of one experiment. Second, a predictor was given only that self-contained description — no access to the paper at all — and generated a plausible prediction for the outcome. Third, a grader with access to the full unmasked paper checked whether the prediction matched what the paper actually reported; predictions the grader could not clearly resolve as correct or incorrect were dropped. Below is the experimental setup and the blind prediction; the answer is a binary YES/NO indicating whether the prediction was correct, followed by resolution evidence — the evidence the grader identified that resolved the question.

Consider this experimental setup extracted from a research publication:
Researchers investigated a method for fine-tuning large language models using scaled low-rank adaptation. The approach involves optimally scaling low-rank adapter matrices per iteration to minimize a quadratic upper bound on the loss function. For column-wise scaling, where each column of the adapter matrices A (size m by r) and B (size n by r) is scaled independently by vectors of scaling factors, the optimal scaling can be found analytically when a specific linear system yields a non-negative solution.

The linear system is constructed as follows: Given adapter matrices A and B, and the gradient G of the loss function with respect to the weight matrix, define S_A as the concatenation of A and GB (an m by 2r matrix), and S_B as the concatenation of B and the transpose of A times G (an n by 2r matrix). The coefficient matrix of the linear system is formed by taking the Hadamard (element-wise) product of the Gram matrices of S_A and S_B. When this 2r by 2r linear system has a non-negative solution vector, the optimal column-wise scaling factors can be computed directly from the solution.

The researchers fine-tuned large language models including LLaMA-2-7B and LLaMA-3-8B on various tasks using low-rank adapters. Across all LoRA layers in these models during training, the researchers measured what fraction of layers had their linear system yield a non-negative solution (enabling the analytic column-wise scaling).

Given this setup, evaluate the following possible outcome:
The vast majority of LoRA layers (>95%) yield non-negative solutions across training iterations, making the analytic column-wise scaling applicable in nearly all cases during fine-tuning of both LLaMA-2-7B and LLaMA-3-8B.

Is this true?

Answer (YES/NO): NO